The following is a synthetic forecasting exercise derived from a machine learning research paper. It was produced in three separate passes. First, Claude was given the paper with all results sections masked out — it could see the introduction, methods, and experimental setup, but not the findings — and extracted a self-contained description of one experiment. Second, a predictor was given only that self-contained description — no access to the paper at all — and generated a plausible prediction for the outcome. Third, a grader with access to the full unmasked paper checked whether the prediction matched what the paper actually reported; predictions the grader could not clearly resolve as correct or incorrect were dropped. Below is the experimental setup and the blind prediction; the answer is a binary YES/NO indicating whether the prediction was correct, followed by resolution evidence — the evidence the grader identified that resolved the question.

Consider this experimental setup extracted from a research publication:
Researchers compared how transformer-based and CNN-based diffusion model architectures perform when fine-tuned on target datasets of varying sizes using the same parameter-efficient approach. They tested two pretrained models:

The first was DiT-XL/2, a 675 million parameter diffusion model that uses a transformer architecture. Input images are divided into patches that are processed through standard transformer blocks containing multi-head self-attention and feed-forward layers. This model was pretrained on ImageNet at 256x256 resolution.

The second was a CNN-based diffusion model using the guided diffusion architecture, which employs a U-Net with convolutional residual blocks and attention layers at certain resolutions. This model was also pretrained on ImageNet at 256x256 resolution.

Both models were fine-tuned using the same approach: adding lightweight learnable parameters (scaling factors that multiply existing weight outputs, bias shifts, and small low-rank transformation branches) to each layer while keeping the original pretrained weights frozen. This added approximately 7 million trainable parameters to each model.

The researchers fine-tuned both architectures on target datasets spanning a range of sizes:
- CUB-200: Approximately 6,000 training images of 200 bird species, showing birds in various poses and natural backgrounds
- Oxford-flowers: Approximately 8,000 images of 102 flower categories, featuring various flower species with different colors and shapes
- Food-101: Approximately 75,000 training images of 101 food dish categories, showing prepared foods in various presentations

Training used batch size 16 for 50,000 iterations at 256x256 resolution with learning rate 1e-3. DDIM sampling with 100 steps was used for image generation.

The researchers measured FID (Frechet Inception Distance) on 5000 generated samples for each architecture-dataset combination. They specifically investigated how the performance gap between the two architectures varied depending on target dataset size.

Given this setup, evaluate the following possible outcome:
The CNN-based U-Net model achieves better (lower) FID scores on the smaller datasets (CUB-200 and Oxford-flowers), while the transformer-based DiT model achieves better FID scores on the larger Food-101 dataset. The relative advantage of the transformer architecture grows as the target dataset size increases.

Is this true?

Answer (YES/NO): NO